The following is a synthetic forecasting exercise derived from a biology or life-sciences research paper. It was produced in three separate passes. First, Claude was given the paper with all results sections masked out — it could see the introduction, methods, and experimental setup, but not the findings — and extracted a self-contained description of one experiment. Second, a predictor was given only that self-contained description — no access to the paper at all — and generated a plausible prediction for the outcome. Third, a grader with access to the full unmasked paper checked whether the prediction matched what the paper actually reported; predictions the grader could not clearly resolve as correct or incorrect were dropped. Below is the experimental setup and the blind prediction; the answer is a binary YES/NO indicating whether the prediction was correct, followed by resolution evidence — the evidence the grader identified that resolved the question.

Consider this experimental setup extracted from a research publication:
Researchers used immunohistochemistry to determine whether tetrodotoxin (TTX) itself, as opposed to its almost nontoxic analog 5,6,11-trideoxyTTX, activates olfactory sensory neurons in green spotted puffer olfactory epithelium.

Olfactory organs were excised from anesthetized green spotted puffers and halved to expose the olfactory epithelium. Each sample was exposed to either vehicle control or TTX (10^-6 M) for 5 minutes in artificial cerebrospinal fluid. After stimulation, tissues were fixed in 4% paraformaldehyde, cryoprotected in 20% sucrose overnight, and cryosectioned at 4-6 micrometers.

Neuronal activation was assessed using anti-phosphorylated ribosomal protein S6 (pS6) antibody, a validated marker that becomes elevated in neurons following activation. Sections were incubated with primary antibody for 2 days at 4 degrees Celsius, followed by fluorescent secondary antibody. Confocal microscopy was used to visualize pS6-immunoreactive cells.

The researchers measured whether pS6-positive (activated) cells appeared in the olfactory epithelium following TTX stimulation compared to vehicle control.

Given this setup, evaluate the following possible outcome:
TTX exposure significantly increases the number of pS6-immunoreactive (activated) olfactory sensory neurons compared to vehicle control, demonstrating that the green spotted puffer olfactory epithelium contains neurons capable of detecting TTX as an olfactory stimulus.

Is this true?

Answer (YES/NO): NO